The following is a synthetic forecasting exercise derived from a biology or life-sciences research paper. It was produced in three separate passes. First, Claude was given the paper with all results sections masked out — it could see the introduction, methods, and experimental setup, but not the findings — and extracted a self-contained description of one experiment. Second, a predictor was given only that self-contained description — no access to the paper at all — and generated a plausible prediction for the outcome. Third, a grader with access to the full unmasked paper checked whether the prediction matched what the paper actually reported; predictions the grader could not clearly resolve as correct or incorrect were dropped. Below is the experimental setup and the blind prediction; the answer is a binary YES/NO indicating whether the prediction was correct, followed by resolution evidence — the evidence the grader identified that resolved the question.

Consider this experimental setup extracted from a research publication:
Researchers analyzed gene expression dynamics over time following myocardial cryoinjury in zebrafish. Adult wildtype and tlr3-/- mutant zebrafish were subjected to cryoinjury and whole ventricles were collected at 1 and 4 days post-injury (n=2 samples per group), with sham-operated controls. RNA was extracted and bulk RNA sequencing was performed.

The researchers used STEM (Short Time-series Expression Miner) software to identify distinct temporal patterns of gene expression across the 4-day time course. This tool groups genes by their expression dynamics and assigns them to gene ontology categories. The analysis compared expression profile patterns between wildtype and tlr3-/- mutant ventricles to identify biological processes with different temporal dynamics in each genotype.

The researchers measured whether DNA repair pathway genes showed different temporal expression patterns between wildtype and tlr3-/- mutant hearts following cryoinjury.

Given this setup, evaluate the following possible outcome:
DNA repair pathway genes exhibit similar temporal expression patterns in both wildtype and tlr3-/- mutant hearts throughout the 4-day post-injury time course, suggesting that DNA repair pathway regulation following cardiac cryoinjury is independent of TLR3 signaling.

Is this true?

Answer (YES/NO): NO